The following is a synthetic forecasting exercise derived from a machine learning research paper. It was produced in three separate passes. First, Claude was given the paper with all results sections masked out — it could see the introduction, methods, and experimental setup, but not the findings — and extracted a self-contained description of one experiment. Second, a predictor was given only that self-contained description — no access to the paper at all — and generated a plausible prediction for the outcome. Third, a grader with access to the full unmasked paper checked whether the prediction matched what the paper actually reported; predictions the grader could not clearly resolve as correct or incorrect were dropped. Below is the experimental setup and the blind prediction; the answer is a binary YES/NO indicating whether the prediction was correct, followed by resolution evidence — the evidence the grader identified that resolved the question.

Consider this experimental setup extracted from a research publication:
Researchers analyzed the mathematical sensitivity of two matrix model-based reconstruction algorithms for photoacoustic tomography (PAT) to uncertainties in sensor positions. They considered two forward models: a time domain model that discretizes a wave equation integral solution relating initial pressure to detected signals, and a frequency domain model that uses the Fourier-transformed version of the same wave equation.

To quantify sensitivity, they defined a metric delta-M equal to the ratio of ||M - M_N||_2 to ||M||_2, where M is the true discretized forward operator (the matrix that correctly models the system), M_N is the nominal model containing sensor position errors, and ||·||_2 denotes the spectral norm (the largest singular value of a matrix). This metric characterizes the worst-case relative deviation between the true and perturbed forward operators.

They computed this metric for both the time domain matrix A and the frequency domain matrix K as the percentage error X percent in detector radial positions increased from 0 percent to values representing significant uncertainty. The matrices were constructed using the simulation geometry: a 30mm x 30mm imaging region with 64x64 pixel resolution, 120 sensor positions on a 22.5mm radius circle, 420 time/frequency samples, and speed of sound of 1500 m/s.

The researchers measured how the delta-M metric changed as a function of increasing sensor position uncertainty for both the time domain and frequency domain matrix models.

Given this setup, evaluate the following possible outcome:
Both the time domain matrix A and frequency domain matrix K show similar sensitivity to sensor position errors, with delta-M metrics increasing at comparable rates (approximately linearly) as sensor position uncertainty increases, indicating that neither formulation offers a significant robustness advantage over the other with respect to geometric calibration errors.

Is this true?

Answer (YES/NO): NO